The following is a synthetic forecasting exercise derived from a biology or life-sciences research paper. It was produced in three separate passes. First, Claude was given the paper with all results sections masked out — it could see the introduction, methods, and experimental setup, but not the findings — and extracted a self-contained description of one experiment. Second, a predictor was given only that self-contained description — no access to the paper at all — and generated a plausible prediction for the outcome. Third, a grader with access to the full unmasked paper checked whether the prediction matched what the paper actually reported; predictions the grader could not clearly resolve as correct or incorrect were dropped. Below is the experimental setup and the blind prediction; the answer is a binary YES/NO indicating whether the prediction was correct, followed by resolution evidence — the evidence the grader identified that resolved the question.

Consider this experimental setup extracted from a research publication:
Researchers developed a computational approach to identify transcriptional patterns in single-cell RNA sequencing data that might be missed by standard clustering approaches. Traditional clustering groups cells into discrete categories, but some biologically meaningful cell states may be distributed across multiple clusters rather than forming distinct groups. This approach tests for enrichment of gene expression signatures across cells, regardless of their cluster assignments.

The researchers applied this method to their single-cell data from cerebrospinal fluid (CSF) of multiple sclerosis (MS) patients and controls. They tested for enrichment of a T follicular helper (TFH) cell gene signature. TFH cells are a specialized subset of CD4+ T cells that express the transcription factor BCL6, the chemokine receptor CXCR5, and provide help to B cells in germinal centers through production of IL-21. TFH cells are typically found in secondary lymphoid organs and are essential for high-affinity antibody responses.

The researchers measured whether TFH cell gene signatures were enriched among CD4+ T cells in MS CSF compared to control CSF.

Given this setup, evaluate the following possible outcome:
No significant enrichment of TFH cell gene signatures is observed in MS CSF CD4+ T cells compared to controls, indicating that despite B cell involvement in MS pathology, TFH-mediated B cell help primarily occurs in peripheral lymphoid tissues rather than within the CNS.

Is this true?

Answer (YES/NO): NO